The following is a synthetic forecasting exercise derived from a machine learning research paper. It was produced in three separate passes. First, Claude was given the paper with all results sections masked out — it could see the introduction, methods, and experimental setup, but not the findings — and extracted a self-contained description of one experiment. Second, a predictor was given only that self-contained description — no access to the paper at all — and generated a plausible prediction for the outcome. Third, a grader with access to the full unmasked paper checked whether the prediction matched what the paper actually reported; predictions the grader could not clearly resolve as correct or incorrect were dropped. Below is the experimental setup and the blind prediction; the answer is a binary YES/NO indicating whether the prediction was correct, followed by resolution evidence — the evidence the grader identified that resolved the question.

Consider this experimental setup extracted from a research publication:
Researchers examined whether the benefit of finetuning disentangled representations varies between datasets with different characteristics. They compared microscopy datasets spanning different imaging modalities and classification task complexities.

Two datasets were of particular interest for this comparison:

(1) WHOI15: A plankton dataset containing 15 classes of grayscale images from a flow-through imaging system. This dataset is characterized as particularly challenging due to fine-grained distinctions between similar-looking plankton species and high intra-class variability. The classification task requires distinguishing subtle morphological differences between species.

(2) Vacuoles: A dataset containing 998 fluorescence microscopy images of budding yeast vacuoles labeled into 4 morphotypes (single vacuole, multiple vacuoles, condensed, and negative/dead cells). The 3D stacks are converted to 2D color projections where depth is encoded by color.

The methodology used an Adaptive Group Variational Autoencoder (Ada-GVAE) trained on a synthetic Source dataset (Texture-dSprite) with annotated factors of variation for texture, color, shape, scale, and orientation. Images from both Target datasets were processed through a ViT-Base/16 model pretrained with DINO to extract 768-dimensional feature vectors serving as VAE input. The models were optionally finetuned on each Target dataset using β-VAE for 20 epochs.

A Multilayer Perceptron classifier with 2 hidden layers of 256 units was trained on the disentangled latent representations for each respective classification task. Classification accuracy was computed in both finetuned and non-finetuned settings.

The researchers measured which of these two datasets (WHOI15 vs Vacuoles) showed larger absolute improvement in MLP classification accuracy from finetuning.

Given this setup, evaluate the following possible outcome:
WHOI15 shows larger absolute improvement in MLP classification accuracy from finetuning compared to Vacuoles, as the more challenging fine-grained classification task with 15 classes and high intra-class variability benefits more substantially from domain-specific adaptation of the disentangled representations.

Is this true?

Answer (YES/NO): YES